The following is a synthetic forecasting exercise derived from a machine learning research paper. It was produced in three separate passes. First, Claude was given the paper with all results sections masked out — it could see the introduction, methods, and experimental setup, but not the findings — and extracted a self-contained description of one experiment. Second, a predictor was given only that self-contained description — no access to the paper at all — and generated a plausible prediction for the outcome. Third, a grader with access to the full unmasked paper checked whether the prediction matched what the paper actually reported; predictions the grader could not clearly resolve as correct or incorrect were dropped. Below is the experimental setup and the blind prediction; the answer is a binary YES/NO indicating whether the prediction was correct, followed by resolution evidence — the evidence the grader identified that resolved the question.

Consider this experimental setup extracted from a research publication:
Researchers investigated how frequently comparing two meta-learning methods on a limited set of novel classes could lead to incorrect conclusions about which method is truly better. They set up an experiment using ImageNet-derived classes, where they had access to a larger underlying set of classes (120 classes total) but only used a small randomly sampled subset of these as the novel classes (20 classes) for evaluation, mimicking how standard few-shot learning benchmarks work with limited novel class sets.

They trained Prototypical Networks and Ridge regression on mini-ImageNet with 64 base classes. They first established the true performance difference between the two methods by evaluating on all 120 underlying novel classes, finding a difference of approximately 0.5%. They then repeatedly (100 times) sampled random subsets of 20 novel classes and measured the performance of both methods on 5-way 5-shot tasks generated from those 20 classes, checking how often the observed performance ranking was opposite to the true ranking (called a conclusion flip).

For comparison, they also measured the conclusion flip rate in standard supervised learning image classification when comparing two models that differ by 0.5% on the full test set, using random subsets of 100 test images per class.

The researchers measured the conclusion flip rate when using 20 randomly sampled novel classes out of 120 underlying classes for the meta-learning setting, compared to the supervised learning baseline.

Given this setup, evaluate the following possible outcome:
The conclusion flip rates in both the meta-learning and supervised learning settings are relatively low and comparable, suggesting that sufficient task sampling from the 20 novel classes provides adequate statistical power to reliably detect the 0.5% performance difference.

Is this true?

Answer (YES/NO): NO